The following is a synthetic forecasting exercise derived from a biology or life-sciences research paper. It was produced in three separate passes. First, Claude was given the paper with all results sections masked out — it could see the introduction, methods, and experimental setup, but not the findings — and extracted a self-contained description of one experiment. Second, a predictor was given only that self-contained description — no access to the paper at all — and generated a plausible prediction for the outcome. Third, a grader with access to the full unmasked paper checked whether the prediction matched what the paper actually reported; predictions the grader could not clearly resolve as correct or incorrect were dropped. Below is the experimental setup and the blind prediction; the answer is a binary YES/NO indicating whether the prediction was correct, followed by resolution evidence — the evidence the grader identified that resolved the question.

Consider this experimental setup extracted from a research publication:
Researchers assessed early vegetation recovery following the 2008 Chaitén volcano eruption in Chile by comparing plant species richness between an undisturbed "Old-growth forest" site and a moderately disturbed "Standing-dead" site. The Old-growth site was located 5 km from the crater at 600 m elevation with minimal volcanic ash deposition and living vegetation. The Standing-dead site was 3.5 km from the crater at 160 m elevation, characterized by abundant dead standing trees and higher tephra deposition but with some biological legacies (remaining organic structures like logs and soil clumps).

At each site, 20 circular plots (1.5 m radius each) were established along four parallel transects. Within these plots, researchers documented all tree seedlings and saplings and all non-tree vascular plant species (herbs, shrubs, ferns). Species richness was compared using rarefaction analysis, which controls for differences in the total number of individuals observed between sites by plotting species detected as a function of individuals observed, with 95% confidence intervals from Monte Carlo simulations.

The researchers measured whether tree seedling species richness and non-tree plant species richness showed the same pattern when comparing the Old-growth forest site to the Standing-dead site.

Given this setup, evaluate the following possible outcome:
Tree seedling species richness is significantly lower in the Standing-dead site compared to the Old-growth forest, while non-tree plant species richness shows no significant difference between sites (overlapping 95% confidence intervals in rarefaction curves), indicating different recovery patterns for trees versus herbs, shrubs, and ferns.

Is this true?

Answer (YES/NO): NO